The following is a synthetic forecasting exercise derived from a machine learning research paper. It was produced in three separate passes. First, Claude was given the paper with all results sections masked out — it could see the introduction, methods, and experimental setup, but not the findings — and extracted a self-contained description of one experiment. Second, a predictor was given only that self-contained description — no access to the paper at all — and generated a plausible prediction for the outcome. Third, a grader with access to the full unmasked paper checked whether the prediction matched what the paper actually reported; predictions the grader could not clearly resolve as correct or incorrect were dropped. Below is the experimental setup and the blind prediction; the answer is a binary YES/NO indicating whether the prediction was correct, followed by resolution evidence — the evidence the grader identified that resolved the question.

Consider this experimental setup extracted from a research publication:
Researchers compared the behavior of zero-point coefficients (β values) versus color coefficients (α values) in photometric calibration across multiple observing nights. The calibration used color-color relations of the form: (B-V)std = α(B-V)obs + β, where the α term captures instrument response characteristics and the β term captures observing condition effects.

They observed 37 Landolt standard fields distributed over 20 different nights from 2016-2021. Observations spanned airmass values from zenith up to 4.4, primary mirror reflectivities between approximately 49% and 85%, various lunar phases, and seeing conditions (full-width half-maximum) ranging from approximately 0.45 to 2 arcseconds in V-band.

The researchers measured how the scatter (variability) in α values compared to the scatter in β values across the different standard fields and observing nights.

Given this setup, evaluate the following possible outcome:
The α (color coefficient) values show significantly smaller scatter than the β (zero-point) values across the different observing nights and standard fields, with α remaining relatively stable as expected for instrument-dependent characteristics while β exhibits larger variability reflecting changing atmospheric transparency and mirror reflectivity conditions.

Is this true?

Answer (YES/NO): YES